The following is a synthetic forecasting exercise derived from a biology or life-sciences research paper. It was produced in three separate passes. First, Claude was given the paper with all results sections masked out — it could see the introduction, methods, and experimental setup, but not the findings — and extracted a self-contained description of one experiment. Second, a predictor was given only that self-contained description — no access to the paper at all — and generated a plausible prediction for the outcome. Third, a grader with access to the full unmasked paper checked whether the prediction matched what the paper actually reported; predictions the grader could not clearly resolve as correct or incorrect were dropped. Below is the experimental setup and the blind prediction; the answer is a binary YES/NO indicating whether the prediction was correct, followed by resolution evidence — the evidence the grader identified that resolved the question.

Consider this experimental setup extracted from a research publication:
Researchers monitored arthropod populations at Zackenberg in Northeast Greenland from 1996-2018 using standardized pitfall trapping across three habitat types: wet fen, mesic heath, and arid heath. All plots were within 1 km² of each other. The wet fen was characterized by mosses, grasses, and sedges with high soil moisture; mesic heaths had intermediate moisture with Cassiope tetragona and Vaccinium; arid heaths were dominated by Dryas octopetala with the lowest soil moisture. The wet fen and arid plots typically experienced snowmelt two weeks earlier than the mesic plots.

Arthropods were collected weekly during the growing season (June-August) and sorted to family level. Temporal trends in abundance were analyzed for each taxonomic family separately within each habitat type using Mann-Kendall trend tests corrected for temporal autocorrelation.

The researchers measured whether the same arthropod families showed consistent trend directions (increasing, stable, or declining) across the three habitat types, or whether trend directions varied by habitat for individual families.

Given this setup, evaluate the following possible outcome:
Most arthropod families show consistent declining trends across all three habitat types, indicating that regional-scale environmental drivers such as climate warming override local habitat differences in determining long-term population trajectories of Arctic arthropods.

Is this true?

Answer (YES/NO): NO